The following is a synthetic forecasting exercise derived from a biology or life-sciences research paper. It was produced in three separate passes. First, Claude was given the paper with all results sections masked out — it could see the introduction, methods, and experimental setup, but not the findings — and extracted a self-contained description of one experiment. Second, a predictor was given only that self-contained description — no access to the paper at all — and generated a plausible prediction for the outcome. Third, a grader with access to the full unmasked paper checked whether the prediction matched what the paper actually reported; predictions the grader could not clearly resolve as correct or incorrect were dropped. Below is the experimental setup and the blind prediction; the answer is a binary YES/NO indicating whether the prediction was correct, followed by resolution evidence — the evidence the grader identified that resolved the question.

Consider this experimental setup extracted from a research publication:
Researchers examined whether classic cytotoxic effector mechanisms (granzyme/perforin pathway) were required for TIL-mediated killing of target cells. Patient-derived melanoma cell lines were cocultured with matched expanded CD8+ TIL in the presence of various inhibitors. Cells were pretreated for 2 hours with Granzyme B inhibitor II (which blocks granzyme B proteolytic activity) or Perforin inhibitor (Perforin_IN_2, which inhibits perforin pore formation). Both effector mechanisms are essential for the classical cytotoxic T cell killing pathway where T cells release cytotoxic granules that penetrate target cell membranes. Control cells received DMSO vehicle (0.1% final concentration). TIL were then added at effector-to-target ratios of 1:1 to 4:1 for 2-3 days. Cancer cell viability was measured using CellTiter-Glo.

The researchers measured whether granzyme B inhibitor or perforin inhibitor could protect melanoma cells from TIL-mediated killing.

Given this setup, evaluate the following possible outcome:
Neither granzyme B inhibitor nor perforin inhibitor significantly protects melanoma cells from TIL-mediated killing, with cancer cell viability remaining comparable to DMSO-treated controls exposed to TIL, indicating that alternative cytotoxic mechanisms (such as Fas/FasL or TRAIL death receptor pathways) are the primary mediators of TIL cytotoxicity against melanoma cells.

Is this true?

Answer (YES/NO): NO